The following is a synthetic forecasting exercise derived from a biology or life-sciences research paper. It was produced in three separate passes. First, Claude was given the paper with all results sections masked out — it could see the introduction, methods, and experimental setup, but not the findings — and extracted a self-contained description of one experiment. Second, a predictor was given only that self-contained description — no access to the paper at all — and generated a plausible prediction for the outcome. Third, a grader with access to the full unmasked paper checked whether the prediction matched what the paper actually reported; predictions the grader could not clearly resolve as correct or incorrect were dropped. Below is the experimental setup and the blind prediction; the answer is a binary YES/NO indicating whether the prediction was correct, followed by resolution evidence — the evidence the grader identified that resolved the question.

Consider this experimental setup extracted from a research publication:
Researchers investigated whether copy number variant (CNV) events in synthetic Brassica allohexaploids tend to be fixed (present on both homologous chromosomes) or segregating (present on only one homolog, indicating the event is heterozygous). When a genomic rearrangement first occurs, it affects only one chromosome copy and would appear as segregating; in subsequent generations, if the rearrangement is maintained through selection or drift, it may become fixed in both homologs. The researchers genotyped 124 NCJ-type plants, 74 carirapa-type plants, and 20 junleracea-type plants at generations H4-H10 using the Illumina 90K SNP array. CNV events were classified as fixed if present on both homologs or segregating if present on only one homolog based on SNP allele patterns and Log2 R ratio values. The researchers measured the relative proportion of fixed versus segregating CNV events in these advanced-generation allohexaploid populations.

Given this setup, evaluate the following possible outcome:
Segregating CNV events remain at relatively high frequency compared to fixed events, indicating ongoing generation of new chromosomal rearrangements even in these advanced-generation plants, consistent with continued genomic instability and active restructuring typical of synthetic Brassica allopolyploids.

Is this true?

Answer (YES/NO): NO